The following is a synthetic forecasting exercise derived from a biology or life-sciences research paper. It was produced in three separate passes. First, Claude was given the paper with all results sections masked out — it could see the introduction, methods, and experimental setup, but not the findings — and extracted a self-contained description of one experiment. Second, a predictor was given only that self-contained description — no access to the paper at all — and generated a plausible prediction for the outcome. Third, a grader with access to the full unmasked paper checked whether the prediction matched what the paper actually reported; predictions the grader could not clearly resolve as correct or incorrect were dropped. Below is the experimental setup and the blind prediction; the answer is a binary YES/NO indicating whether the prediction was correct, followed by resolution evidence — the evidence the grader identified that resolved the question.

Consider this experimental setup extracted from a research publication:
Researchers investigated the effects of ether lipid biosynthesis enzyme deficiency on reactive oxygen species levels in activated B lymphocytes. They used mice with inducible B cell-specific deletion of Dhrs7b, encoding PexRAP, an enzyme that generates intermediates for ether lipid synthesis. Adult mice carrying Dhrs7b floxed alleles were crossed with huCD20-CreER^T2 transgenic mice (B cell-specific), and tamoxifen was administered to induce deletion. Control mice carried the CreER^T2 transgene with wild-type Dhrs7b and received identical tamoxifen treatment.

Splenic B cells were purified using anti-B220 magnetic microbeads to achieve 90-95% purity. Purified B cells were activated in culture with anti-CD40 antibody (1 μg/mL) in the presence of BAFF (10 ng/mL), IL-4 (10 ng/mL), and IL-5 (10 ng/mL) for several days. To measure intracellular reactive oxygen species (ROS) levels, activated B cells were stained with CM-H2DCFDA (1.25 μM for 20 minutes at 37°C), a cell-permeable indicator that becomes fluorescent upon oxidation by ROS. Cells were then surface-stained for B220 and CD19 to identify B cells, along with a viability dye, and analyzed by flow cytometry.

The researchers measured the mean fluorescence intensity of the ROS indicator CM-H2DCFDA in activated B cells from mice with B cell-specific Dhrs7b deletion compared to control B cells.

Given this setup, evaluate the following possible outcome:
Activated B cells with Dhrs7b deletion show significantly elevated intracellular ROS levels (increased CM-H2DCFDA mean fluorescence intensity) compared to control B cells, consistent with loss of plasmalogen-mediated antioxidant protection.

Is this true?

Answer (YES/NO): YES